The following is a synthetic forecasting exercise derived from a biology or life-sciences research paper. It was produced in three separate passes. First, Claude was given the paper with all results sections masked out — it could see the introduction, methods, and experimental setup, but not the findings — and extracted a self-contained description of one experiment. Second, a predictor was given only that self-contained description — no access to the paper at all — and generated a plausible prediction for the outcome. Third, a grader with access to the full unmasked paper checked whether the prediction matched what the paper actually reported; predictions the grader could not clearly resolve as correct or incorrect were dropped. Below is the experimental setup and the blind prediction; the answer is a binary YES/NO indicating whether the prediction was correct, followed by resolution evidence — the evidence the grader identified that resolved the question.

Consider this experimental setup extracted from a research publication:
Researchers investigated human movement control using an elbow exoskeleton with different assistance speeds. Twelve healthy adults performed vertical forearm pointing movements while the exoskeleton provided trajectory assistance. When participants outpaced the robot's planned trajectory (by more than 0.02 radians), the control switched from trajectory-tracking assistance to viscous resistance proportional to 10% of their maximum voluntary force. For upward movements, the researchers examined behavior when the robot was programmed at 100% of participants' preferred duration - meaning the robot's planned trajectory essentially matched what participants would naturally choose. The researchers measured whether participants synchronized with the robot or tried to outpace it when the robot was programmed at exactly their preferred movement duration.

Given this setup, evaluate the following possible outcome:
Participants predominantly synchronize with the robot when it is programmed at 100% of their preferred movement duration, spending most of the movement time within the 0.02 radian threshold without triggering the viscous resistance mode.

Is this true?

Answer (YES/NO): YES